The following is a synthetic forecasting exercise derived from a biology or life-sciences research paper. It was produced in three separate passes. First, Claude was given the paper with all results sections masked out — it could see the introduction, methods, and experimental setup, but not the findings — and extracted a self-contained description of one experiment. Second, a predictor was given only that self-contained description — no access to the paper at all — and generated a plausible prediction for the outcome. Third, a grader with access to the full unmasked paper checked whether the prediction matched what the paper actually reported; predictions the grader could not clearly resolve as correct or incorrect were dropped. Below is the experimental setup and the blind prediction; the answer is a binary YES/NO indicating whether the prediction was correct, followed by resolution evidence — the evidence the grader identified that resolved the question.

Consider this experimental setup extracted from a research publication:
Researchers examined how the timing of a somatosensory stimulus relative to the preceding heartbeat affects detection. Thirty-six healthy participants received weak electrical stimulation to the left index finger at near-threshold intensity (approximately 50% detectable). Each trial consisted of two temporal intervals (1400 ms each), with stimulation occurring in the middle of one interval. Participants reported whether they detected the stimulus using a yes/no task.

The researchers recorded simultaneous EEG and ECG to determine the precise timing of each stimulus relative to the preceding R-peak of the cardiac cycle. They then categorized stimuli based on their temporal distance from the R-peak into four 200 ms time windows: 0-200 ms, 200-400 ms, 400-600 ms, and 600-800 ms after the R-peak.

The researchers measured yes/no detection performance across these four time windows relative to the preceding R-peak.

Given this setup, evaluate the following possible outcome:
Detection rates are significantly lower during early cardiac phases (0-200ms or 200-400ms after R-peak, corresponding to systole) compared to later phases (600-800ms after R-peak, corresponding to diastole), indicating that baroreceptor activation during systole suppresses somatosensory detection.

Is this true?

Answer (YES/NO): NO